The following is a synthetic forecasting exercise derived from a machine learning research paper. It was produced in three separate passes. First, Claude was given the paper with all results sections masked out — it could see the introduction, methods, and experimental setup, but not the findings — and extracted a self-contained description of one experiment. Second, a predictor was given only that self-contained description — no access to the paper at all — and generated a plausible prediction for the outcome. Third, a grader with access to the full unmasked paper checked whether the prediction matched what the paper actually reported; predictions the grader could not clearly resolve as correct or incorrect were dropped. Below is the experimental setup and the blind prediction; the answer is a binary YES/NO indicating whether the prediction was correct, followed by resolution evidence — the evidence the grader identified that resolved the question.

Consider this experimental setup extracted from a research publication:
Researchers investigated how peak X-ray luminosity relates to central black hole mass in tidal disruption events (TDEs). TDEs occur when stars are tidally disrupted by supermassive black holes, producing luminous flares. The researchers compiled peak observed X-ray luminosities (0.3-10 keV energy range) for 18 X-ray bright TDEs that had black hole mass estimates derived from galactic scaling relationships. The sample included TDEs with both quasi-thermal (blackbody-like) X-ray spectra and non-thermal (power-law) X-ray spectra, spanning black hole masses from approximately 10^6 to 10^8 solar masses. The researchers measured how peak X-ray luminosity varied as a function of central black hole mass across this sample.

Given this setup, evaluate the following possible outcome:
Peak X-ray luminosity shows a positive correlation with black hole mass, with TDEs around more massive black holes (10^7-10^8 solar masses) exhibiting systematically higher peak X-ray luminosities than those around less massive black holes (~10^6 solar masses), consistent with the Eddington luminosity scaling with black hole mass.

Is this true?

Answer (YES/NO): NO